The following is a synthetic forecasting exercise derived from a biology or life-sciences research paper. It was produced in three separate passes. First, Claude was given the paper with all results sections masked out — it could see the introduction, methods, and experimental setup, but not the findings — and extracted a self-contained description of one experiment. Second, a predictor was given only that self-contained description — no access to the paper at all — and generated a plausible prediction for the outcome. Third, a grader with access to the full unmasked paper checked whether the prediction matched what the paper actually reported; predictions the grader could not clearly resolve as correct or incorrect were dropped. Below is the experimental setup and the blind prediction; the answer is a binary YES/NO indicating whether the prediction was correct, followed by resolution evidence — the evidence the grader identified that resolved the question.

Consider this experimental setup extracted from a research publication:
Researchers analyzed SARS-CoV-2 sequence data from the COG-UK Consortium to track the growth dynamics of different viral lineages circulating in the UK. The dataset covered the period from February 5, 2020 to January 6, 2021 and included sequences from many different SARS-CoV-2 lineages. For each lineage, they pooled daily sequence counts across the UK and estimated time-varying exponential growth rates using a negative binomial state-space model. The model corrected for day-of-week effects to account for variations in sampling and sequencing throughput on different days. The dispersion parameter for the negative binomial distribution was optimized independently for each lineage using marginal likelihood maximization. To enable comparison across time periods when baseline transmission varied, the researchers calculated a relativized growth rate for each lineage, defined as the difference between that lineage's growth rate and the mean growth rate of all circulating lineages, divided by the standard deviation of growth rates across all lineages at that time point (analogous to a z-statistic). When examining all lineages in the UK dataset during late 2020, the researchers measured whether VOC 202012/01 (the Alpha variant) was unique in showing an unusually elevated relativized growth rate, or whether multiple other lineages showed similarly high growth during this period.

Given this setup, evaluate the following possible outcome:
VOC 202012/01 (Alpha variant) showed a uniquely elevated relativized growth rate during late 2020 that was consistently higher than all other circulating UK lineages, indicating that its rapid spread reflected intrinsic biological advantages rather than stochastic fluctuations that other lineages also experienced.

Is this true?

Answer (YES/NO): YES